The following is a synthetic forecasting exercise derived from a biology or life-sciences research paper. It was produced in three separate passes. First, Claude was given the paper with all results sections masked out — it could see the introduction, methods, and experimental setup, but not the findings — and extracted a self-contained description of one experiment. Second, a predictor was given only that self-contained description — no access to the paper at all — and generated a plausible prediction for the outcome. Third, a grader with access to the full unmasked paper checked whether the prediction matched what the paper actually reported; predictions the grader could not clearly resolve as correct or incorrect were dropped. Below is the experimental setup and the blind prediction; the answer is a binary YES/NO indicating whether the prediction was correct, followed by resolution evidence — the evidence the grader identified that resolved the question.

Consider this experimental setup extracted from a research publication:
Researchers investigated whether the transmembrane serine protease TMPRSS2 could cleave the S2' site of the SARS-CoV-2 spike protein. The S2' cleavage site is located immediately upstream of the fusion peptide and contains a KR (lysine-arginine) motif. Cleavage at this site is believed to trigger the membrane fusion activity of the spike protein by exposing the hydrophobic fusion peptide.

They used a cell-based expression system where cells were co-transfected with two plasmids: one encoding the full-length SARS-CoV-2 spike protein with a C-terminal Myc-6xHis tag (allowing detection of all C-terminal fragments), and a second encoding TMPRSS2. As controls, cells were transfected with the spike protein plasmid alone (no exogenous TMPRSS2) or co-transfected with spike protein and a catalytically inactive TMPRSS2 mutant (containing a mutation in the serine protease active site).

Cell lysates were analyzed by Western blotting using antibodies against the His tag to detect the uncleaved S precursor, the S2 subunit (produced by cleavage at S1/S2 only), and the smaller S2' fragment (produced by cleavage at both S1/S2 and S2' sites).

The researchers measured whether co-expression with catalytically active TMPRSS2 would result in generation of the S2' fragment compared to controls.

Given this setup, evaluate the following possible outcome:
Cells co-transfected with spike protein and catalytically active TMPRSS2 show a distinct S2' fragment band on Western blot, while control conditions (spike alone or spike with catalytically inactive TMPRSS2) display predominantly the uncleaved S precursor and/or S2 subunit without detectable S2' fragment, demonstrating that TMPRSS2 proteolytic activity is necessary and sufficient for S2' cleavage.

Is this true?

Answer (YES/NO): YES